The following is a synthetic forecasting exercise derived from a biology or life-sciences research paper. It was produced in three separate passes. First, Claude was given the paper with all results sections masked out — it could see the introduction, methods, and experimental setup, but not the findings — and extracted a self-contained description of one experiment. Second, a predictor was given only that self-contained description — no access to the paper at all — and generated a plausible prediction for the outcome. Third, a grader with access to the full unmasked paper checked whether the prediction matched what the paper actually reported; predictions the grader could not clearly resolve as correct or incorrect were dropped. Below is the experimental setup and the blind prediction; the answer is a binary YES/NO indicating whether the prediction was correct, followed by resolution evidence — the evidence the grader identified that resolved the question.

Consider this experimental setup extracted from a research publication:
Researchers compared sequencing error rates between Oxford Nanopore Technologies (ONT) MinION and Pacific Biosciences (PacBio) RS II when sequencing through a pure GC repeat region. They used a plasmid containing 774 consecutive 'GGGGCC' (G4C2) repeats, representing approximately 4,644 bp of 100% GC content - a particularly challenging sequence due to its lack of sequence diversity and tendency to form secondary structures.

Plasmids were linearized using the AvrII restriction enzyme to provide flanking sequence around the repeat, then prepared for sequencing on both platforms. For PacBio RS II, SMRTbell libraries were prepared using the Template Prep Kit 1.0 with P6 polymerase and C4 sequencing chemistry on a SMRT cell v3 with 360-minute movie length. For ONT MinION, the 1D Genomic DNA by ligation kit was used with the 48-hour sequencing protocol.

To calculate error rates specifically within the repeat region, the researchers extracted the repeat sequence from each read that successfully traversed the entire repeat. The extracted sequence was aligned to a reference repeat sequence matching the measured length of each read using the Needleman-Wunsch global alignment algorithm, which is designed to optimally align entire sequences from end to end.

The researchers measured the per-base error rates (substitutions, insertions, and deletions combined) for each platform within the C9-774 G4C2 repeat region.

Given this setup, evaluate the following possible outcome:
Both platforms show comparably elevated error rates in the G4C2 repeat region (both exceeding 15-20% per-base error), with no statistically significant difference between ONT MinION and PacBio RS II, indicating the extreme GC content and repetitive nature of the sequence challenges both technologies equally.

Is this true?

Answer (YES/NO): NO